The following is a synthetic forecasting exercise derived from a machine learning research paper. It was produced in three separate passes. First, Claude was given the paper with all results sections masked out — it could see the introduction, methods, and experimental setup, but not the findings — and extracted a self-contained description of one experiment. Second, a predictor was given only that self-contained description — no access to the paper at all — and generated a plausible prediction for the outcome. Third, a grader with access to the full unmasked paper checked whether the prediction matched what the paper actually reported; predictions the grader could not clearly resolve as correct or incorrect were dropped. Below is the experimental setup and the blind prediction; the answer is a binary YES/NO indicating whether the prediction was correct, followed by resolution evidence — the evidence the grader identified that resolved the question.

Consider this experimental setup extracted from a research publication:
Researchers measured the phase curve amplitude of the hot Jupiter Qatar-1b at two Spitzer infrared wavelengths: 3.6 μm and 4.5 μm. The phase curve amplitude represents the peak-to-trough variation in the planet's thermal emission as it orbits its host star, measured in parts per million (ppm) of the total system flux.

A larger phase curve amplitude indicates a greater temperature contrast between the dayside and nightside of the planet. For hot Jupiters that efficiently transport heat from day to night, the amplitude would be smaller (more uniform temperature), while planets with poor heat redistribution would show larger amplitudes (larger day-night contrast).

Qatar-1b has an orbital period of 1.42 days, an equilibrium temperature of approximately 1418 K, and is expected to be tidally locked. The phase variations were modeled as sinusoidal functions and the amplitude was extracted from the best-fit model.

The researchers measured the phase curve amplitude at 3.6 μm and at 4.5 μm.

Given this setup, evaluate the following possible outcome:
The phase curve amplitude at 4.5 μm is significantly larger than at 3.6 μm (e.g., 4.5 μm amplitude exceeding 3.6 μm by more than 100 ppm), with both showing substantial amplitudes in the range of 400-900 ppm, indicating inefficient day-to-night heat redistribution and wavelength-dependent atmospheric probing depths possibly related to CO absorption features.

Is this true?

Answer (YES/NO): NO